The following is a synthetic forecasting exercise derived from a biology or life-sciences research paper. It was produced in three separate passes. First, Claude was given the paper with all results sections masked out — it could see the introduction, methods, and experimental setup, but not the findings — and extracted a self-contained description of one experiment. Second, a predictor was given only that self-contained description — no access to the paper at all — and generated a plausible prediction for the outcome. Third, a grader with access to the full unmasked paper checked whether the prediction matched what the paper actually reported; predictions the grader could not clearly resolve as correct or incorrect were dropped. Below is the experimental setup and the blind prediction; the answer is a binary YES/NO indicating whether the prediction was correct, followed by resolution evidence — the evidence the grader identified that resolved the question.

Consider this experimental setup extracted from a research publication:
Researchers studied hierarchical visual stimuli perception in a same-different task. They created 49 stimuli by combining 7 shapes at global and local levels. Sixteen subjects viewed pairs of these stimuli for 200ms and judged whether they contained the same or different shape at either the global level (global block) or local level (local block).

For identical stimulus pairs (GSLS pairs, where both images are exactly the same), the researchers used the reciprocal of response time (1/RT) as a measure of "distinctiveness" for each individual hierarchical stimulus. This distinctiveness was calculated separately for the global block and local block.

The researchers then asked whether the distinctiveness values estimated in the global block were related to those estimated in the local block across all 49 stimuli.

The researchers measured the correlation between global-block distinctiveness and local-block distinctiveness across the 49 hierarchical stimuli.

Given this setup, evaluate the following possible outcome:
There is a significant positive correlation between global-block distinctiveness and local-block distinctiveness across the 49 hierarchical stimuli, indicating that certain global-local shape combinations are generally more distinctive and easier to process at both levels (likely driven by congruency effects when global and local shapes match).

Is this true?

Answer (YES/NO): NO